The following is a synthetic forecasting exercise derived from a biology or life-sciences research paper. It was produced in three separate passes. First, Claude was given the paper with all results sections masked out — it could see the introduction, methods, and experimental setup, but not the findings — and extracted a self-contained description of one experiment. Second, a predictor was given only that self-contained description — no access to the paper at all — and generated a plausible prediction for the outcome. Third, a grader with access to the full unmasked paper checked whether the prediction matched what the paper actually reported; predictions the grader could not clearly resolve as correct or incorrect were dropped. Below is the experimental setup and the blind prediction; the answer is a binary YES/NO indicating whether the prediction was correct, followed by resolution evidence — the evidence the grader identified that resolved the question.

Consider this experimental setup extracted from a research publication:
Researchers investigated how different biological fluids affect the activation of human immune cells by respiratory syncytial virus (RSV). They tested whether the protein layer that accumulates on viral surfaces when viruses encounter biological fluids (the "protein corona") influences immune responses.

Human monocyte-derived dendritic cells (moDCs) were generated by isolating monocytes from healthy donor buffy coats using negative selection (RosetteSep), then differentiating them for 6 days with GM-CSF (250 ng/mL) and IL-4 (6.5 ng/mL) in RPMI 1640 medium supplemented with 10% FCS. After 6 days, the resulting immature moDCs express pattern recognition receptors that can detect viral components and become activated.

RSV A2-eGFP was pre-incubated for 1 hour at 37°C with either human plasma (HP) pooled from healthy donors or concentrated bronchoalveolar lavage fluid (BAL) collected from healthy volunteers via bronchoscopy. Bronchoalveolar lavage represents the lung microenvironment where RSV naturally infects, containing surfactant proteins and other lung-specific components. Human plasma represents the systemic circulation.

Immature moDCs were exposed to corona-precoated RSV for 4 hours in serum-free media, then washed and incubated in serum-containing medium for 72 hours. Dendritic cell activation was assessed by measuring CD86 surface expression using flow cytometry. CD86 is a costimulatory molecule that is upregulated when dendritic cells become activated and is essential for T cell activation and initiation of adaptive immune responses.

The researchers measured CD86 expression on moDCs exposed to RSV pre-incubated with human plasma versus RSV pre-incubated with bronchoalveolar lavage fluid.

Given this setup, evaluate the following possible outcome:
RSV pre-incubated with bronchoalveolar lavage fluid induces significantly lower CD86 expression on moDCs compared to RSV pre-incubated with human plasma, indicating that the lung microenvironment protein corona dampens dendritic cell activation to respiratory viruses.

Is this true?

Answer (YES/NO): NO